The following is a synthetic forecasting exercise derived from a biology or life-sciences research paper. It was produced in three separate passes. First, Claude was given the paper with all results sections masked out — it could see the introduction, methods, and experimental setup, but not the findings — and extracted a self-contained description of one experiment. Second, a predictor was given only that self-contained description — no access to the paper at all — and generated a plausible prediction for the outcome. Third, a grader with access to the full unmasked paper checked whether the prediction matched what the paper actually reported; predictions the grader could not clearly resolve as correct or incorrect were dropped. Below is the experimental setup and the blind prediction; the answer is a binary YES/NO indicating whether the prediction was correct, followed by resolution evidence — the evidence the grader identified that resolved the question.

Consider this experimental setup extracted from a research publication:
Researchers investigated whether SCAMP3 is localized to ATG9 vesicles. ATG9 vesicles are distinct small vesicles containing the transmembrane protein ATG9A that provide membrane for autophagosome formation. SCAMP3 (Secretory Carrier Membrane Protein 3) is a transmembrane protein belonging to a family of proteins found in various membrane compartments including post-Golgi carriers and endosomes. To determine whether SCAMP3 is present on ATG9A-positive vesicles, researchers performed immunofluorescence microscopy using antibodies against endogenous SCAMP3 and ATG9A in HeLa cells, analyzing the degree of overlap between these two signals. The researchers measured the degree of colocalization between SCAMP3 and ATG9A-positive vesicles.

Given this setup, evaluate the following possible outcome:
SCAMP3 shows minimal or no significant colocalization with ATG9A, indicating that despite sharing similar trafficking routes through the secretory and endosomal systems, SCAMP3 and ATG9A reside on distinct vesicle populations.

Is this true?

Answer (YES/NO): NO